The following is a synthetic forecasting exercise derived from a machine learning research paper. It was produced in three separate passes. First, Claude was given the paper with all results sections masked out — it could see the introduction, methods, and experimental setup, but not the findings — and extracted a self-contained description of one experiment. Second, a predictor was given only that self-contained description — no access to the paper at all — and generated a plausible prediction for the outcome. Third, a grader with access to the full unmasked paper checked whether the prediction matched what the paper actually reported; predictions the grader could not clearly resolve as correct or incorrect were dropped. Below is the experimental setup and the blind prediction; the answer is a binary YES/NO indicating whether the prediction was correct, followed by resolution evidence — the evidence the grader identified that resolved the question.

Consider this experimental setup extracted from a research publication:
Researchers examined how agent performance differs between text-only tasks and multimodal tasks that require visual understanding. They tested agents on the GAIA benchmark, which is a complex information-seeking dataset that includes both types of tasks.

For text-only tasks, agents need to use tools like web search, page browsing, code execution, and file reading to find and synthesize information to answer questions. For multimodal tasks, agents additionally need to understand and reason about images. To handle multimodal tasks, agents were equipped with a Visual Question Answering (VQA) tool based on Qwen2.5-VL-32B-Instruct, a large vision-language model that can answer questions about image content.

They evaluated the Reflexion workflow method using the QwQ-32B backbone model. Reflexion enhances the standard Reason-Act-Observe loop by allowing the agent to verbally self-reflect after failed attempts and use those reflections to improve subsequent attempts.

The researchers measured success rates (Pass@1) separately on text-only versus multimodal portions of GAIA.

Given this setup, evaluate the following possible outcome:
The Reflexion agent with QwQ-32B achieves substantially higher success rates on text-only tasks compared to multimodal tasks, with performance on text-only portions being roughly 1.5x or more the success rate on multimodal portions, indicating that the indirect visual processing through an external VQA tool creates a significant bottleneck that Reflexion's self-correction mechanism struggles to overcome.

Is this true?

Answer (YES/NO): YES